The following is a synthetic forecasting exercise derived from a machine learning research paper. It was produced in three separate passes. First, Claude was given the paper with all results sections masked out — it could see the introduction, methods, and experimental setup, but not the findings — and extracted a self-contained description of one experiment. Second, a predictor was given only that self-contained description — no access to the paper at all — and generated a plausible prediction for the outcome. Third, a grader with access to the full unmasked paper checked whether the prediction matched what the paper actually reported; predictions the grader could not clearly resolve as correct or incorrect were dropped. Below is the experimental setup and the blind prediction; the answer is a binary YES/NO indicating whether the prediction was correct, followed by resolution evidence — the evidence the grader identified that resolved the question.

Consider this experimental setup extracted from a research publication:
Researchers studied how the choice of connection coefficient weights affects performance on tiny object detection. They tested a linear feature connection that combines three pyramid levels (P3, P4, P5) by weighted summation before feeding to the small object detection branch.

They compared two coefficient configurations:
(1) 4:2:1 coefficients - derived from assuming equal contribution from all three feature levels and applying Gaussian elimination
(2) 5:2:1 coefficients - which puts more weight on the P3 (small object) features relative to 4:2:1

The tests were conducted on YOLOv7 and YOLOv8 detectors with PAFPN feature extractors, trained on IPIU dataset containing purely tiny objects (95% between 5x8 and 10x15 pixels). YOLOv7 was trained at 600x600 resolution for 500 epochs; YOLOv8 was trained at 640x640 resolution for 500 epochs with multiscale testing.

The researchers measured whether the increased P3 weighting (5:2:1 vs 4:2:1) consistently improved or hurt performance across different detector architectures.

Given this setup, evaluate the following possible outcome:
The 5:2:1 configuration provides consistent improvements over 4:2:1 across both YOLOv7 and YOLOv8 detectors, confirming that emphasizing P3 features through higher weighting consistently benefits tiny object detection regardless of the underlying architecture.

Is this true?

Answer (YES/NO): NO